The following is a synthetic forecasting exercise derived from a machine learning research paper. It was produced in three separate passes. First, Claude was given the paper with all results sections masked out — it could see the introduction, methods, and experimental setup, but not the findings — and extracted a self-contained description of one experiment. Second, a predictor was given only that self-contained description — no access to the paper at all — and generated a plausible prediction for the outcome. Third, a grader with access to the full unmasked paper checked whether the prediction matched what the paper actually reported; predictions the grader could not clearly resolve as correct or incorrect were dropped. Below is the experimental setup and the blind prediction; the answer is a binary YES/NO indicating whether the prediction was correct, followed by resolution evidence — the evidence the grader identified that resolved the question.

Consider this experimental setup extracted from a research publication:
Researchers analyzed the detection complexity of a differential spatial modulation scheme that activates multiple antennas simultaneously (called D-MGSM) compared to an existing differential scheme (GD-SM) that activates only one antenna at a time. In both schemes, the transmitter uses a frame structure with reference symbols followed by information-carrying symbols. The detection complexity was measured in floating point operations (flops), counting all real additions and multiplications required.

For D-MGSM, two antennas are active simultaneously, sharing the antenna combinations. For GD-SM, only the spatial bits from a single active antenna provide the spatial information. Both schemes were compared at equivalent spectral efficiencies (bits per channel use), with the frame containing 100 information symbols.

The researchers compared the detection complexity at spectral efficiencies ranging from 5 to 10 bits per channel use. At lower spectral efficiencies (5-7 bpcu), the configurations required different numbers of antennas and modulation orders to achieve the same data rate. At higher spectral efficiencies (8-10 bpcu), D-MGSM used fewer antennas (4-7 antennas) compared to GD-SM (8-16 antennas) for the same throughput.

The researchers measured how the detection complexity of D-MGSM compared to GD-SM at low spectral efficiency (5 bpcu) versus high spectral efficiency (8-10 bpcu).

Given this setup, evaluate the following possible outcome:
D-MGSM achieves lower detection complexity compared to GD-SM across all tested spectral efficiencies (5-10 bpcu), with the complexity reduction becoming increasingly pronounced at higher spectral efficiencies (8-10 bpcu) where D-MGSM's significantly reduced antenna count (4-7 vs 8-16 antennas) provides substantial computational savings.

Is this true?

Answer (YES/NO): NO